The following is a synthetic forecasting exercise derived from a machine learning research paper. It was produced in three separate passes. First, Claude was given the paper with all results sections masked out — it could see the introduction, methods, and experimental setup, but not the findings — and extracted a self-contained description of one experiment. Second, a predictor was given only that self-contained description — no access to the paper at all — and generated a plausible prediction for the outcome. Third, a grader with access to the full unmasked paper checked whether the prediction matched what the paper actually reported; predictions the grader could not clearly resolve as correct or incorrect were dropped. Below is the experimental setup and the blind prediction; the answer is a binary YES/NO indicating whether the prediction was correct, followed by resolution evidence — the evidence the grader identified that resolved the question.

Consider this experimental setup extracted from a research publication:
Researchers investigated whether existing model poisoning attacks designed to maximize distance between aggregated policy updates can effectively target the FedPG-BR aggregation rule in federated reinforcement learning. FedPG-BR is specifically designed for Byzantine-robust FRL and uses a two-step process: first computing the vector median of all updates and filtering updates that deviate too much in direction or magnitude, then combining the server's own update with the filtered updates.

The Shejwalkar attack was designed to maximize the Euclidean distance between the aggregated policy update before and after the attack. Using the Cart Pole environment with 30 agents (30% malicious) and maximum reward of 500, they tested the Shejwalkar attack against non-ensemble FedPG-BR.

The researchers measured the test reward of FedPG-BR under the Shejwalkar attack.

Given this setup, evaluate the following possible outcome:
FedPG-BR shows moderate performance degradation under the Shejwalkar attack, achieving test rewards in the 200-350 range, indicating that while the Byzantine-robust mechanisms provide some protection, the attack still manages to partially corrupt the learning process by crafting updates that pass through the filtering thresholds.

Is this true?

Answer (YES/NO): NO